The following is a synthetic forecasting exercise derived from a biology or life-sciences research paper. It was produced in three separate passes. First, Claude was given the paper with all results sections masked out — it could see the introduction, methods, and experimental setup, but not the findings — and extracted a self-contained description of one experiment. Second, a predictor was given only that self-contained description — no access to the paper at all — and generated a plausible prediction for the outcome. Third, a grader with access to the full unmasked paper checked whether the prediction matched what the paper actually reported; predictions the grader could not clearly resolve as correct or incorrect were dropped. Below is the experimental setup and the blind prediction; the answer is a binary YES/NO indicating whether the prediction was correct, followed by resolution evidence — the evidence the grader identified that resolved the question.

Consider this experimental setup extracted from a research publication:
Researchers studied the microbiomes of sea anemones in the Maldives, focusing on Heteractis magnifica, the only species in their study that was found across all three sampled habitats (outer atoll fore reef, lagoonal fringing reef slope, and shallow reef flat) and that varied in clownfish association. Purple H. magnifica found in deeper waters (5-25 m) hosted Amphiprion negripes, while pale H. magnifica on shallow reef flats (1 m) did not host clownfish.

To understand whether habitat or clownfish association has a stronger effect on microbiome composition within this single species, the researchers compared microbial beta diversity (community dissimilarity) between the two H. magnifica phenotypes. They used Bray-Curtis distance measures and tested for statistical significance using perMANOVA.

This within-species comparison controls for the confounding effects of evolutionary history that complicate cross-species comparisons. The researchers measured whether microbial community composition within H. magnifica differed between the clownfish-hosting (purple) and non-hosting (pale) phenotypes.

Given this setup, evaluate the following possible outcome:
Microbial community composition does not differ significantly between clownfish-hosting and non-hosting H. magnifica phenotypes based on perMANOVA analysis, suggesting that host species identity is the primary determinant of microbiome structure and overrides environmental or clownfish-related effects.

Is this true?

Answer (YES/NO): NO